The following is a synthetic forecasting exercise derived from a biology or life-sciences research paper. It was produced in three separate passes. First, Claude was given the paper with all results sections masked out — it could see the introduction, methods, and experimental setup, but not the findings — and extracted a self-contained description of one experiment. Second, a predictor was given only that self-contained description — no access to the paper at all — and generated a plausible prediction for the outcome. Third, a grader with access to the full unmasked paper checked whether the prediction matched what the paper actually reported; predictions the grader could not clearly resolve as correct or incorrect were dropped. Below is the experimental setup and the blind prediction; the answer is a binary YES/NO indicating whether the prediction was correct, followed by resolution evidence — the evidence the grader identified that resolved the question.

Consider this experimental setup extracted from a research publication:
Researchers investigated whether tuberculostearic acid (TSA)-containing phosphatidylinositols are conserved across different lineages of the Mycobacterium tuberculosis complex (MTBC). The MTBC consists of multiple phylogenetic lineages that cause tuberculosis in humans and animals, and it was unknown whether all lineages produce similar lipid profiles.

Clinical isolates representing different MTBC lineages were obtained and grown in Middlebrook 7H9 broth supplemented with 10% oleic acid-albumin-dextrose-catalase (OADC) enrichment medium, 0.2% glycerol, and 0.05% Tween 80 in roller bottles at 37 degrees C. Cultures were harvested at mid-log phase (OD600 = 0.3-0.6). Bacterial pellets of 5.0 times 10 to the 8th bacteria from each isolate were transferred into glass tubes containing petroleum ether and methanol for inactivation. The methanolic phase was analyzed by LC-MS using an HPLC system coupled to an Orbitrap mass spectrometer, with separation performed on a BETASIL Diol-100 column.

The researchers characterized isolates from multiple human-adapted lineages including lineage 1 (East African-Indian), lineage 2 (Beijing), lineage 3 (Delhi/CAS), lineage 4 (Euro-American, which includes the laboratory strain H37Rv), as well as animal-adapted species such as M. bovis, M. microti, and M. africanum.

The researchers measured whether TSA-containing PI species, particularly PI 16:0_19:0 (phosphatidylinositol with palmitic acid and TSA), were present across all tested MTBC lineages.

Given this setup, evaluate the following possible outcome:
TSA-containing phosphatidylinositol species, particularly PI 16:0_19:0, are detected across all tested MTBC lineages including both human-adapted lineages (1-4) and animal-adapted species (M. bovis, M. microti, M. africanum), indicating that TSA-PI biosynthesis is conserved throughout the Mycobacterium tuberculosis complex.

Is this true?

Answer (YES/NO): YES